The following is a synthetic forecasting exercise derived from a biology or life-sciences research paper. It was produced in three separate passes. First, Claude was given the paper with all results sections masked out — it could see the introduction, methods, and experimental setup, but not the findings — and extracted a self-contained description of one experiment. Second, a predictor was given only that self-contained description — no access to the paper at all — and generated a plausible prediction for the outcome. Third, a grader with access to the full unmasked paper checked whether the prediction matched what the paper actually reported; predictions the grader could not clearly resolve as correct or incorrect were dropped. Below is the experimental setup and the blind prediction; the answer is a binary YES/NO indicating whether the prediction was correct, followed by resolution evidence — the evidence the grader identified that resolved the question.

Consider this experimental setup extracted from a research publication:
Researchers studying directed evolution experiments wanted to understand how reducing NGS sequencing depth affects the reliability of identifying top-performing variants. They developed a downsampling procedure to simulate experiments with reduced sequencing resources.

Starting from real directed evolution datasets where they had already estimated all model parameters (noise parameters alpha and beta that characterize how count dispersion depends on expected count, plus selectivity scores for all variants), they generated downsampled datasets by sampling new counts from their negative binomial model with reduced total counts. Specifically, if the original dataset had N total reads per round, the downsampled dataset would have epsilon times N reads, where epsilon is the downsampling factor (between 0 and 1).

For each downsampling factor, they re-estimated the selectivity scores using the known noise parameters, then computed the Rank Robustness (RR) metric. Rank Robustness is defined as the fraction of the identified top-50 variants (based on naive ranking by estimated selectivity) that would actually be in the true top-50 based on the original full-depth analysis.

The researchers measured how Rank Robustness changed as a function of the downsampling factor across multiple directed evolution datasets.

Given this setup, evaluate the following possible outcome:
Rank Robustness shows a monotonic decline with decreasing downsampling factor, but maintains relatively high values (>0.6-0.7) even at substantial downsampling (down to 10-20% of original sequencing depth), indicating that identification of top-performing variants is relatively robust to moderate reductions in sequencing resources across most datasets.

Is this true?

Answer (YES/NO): NO